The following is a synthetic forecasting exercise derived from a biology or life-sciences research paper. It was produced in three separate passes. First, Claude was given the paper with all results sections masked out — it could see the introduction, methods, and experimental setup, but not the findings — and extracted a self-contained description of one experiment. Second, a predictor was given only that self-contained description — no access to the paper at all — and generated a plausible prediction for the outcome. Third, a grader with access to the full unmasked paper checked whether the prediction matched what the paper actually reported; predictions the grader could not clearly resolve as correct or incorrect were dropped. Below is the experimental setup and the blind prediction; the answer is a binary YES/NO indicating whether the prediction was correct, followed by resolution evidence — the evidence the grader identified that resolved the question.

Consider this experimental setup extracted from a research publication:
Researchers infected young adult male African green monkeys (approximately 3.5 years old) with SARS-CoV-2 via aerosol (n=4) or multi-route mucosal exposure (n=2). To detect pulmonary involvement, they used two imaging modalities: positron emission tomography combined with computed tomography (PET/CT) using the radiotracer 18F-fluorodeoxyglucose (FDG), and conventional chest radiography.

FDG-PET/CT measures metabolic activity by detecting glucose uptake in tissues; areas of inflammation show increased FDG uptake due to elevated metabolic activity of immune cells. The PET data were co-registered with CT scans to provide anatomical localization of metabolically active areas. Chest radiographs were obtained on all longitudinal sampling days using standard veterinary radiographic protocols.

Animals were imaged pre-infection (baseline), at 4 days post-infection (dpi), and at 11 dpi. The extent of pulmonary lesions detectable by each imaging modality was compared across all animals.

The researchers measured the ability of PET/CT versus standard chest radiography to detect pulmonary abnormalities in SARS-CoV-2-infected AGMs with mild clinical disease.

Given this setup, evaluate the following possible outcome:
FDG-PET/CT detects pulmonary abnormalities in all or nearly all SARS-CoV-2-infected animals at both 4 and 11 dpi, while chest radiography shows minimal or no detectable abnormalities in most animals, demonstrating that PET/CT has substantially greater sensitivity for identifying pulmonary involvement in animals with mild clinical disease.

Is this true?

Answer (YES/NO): NO